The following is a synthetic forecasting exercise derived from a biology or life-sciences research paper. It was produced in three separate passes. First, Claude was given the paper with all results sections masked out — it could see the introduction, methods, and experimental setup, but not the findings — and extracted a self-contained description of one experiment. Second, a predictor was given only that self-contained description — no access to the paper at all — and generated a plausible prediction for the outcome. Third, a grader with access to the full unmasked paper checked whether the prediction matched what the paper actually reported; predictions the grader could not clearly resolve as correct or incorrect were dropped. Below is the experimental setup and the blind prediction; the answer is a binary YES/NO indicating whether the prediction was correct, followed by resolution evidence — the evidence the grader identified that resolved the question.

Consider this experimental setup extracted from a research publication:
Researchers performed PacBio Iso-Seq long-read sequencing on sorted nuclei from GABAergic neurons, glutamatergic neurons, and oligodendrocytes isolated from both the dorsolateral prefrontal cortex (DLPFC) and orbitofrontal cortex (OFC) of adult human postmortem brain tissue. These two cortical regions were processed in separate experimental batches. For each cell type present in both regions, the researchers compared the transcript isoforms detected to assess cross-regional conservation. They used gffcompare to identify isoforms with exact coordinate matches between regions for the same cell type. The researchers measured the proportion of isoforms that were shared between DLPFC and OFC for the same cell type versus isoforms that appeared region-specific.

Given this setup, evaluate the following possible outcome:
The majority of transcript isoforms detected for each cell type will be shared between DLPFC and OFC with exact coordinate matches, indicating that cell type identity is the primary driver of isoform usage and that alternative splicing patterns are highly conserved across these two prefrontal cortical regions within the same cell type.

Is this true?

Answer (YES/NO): NO